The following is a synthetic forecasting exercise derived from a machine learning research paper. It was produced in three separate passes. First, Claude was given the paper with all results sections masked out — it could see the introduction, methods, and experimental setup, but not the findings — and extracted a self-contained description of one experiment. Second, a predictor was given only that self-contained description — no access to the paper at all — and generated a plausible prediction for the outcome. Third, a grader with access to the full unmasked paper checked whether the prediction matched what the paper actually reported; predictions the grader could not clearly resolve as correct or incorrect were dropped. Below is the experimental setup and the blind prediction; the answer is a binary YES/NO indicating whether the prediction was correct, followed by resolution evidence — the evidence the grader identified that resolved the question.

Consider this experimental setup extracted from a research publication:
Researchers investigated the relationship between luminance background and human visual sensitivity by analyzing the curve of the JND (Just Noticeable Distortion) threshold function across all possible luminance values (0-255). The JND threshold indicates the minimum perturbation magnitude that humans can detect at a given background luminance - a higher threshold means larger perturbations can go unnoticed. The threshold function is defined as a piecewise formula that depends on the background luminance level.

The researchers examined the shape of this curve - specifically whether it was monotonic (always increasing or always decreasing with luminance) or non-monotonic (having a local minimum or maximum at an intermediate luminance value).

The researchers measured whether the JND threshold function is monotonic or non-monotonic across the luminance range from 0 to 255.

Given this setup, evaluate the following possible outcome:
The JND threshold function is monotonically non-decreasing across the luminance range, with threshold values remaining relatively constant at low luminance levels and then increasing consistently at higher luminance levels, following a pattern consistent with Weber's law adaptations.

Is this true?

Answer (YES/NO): NO